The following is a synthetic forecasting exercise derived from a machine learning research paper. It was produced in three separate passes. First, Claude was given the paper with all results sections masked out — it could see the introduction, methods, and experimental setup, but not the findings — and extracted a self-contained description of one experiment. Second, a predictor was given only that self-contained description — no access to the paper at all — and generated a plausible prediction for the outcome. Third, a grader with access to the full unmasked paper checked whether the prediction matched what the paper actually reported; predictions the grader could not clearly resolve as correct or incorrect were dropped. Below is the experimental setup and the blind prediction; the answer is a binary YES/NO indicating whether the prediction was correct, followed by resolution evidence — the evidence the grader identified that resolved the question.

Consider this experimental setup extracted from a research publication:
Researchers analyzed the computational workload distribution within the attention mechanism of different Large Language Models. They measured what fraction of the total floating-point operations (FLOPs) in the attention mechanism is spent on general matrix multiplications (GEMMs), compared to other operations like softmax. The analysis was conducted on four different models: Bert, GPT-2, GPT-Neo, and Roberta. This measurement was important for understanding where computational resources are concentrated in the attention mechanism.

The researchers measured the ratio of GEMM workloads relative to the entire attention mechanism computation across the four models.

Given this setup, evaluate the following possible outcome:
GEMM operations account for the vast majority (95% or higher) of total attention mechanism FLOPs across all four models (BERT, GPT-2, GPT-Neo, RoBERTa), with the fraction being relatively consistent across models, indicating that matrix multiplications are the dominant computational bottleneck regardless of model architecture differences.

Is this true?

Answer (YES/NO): YES